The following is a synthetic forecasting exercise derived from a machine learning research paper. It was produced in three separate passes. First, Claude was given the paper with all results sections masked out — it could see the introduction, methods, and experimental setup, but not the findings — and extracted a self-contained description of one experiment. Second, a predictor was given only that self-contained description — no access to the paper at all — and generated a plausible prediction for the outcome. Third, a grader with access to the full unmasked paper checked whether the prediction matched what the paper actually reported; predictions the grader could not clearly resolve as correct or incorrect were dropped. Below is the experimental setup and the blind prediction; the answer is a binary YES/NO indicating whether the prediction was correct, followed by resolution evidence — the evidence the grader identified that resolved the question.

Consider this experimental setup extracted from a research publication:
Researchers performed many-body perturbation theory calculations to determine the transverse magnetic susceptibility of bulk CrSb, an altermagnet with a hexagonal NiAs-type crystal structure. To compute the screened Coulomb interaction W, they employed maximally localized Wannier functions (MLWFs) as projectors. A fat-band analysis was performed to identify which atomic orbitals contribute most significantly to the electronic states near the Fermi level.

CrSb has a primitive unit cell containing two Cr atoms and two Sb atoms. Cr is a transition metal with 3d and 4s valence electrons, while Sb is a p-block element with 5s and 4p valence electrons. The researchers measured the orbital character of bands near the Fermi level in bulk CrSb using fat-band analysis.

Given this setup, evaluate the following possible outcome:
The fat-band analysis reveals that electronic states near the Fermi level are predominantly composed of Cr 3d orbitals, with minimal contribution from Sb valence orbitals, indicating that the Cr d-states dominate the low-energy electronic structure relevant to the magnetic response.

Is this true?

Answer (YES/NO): NO